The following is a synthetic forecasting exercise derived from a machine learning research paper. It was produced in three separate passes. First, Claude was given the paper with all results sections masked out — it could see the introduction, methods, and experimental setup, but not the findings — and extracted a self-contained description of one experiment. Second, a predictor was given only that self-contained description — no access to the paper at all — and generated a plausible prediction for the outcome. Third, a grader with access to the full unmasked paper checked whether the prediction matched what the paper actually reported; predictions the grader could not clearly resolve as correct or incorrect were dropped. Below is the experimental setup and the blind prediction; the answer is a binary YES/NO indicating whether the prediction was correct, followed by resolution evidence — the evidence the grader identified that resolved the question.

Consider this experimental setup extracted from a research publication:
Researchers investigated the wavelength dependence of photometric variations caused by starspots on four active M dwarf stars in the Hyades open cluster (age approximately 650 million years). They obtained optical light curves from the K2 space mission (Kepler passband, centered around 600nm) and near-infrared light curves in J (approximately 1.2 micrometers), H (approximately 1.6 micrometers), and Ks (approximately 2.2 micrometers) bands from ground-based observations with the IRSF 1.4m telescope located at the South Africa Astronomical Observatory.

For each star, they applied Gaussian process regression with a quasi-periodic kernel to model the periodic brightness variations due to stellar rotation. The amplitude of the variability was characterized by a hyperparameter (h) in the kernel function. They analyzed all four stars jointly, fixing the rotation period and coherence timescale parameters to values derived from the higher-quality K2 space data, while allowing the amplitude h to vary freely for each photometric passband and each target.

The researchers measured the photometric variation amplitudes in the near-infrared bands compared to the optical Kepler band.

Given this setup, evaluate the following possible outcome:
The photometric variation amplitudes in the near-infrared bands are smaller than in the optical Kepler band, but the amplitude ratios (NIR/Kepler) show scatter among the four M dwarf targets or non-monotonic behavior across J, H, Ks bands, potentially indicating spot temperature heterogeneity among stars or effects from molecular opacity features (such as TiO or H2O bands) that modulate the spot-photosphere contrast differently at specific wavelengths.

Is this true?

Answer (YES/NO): YES